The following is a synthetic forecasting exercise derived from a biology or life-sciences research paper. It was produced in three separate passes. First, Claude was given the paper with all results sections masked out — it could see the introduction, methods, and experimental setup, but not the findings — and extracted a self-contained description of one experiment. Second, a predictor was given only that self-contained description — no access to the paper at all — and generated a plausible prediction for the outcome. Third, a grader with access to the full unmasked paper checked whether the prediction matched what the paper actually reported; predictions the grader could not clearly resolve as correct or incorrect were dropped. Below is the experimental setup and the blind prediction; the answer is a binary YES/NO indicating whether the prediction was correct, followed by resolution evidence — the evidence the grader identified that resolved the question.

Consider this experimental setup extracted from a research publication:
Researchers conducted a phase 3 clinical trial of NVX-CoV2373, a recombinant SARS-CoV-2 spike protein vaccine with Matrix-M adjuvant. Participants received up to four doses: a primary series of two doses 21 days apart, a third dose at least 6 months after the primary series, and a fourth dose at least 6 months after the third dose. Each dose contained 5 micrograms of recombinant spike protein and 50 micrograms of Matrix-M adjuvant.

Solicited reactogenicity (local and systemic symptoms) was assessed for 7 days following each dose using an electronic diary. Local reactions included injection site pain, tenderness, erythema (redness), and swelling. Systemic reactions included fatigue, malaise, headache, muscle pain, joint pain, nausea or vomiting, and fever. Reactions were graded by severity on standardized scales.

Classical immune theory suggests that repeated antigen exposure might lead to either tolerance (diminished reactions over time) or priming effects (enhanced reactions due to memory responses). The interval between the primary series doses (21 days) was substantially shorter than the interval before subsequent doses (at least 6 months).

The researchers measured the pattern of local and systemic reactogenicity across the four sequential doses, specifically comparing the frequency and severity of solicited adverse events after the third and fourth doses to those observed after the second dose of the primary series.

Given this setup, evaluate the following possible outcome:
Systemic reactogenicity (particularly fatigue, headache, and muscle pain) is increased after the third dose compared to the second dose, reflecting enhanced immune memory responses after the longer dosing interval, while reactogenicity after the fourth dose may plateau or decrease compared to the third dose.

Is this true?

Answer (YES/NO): NO